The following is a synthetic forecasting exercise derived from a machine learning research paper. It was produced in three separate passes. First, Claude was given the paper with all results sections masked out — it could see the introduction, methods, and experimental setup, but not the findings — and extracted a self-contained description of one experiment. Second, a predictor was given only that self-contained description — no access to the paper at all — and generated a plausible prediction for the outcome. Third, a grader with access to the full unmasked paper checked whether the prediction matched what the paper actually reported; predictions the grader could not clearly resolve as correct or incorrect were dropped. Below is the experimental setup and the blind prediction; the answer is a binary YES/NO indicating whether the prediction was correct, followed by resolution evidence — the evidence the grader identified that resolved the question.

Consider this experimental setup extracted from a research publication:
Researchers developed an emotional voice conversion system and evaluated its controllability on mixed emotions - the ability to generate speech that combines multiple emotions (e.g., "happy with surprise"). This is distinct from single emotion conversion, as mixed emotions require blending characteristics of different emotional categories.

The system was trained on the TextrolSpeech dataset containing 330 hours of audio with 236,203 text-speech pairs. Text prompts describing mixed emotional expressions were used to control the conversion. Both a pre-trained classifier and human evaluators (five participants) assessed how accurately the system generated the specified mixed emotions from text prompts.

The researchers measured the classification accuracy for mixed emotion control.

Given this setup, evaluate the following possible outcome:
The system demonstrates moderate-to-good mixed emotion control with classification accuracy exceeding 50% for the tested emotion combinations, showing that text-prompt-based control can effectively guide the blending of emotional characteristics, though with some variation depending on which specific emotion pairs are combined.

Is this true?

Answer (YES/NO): YES